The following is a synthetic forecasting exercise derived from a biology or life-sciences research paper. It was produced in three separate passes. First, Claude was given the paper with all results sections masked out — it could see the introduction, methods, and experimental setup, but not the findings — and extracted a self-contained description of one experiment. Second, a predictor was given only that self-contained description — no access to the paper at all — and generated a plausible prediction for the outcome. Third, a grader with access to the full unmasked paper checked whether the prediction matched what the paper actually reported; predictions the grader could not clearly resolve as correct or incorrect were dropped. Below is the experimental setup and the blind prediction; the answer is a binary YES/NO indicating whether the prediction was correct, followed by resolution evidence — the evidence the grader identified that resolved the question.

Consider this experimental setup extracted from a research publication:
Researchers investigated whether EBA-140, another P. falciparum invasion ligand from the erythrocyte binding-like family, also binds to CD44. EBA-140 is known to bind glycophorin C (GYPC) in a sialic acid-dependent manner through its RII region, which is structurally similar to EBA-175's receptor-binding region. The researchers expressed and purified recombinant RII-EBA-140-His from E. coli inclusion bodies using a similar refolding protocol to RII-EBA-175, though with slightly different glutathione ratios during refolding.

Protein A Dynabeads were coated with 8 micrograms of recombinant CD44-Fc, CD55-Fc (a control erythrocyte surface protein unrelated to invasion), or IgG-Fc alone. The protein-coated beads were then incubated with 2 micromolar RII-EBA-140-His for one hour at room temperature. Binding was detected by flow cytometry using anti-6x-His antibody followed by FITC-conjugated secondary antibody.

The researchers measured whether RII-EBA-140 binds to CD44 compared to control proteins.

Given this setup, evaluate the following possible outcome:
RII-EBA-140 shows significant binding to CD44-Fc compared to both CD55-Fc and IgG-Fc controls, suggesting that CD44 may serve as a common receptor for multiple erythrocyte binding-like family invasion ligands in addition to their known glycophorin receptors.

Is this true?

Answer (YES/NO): YES